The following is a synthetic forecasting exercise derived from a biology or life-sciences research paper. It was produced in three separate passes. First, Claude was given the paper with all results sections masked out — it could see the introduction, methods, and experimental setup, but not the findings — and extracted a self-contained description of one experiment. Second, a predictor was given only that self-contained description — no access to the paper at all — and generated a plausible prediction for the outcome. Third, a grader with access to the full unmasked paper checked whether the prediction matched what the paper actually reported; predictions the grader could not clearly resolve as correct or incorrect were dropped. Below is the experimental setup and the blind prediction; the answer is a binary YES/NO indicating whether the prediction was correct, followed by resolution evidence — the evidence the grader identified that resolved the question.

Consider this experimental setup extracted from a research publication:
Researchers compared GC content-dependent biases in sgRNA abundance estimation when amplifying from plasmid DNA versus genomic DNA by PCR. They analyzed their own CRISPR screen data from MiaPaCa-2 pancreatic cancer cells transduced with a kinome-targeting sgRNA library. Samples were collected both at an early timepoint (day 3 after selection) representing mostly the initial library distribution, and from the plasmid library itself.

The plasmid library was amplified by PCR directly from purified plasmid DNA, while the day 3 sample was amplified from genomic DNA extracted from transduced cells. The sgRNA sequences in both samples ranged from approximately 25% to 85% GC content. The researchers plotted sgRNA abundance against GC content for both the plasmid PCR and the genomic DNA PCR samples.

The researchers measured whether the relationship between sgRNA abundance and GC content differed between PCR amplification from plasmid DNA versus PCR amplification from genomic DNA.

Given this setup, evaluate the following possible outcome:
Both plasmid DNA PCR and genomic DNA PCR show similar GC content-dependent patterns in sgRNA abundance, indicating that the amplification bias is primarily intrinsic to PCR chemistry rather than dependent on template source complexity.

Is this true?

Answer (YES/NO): NO